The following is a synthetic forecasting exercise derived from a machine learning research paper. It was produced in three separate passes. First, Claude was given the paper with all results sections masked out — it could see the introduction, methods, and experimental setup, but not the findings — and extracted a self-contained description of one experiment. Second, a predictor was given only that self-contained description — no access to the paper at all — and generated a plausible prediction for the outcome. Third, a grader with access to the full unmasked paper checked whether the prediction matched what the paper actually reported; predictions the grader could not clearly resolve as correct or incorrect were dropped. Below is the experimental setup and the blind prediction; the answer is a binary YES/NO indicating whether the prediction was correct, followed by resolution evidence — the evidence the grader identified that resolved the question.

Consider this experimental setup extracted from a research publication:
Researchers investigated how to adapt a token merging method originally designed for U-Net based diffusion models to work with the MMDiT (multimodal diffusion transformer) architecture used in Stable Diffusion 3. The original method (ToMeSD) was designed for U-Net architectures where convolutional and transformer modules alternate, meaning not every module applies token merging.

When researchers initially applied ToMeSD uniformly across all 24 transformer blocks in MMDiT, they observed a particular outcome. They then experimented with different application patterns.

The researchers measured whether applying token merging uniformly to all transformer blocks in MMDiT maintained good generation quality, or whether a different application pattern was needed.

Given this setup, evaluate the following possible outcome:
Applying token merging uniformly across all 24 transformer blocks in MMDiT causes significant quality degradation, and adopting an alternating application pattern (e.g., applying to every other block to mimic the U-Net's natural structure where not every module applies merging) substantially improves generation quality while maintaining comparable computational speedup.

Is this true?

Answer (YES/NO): NO